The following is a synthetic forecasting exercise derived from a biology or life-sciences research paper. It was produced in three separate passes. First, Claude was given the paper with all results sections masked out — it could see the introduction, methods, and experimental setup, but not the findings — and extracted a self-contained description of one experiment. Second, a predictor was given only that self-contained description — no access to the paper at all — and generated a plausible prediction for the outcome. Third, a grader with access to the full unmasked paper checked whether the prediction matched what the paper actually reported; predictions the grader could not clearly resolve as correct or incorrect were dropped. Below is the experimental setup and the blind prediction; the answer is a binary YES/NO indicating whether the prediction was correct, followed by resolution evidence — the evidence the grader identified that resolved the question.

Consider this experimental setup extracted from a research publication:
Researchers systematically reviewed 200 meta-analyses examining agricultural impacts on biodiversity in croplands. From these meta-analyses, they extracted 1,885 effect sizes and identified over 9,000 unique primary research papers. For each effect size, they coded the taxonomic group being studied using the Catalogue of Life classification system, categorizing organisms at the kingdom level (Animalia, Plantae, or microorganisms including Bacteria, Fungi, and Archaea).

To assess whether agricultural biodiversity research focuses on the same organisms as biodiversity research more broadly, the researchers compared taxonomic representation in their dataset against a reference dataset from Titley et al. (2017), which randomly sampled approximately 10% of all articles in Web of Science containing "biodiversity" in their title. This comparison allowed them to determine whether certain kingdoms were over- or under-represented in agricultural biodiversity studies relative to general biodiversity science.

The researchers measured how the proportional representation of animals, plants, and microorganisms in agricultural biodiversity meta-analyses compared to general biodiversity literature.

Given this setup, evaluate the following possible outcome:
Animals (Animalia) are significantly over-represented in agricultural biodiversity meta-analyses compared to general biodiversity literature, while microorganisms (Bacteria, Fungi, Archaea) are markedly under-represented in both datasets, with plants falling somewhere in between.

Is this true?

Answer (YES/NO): NO